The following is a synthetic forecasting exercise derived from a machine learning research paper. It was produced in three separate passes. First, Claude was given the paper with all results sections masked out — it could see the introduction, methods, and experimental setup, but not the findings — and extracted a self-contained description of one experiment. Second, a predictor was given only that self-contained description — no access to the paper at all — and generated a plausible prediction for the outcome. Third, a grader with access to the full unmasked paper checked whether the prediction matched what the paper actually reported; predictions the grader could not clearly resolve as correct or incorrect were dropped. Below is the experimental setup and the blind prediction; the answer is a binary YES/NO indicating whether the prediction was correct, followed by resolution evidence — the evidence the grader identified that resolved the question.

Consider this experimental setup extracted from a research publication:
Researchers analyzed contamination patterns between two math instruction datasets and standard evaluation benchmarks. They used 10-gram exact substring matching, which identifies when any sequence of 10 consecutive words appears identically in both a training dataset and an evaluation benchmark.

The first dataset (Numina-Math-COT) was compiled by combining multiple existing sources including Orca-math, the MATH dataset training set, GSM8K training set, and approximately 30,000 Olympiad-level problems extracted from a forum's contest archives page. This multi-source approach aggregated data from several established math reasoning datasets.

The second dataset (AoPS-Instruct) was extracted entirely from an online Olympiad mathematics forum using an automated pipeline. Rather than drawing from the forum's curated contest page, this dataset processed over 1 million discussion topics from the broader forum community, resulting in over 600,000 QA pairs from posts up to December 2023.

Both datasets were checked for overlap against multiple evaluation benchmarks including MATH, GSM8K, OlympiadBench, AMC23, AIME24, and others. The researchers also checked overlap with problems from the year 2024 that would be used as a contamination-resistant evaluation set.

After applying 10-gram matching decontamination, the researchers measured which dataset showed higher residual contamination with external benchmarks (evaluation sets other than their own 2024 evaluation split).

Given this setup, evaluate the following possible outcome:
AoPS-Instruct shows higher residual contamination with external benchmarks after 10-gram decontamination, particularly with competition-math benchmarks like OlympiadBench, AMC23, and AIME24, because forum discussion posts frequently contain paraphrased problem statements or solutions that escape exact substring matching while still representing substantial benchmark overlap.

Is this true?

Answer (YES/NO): NO